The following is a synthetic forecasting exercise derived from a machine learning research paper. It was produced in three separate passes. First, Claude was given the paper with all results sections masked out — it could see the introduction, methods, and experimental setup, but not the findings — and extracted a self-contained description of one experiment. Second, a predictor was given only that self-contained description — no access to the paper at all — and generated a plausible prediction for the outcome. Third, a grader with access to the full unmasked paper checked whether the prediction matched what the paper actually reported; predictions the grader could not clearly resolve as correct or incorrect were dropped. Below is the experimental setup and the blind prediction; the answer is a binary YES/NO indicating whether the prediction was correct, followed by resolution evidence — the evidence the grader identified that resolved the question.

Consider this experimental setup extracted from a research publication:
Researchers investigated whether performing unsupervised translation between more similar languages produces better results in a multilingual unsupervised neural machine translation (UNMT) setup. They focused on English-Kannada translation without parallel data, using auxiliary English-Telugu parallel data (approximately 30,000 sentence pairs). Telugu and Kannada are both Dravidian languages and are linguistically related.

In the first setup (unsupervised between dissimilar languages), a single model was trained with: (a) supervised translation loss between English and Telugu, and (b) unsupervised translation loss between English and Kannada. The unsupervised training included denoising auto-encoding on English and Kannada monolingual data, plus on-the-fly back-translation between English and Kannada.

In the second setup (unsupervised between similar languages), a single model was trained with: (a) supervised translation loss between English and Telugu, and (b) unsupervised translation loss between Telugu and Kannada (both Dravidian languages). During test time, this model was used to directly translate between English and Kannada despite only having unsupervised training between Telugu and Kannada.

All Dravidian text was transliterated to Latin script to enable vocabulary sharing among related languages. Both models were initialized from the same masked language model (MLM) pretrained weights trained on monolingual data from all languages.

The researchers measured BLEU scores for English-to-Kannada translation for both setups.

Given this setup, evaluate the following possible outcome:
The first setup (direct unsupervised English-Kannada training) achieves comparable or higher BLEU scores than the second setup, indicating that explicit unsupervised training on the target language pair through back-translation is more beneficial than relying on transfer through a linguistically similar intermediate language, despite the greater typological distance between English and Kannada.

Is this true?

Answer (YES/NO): YES